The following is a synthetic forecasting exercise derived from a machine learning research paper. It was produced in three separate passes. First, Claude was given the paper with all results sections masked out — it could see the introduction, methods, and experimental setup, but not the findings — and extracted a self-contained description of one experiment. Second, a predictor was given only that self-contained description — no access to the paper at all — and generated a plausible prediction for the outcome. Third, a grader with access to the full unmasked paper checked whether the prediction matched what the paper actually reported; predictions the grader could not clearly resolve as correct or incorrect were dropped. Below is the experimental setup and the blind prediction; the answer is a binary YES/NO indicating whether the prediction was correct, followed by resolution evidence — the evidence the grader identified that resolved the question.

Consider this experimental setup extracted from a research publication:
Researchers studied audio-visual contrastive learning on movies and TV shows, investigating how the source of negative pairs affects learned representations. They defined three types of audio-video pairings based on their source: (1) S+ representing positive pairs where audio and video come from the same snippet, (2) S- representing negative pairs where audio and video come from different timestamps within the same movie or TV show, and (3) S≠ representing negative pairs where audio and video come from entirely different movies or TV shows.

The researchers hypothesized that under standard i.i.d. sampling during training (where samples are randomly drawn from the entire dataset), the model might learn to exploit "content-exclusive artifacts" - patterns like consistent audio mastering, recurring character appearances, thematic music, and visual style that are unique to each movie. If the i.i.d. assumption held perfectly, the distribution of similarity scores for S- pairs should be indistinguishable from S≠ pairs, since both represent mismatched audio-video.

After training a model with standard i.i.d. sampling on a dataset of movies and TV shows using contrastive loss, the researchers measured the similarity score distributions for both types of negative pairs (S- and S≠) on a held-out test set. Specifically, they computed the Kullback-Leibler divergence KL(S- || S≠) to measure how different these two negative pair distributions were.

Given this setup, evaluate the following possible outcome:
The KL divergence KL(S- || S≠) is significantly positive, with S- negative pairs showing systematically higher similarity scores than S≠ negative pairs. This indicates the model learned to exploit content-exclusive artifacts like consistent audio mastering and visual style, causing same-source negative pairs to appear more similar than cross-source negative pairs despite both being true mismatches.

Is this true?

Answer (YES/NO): YES